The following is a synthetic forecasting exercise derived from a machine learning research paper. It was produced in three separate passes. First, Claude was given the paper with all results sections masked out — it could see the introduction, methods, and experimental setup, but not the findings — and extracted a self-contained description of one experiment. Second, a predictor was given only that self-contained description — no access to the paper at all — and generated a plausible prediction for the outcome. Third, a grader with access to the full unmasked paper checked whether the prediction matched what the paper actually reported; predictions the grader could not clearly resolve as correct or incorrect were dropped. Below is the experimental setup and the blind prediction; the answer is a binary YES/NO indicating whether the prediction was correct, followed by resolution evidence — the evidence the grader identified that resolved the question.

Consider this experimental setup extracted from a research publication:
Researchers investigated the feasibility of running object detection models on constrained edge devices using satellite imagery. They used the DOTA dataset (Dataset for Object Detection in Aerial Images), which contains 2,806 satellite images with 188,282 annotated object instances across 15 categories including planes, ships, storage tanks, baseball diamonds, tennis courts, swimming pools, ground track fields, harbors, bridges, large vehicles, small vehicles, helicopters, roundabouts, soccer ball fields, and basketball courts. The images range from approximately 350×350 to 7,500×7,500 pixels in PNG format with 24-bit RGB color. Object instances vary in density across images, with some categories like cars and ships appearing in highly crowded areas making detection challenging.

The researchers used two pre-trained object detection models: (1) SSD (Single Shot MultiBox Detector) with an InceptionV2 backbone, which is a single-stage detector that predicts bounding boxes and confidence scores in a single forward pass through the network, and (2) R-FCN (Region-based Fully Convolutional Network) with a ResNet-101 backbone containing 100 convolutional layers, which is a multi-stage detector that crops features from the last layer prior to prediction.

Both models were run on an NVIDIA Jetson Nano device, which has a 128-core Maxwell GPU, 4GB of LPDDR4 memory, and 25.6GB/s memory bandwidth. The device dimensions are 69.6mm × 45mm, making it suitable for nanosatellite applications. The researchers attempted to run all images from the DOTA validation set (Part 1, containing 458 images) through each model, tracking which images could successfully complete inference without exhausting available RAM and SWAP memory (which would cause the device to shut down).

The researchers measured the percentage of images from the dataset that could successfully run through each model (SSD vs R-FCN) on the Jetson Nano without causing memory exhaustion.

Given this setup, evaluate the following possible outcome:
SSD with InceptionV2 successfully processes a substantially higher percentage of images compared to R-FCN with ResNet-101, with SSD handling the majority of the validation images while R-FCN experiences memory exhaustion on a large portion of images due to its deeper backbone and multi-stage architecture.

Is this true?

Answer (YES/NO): NO